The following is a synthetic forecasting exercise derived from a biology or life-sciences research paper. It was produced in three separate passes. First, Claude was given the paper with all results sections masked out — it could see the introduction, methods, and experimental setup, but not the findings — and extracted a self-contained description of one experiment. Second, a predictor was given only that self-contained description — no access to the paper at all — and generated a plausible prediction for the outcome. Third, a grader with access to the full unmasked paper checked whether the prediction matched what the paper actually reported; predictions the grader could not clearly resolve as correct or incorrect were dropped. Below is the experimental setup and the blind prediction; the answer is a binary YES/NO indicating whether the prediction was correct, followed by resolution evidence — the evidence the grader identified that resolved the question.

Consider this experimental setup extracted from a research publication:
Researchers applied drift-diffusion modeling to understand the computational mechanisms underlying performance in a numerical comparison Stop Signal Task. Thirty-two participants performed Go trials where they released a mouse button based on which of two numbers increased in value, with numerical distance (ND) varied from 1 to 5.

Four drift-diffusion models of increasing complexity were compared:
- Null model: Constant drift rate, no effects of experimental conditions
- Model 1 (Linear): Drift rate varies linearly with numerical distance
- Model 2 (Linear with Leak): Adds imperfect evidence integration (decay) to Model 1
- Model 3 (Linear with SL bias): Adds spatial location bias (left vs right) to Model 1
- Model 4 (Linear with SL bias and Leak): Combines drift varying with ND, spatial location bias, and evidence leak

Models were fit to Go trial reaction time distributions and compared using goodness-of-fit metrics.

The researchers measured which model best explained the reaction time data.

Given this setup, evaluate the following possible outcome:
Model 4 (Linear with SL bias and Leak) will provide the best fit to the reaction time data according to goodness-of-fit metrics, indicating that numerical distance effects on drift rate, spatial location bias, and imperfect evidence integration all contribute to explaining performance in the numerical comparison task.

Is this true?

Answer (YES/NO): YES